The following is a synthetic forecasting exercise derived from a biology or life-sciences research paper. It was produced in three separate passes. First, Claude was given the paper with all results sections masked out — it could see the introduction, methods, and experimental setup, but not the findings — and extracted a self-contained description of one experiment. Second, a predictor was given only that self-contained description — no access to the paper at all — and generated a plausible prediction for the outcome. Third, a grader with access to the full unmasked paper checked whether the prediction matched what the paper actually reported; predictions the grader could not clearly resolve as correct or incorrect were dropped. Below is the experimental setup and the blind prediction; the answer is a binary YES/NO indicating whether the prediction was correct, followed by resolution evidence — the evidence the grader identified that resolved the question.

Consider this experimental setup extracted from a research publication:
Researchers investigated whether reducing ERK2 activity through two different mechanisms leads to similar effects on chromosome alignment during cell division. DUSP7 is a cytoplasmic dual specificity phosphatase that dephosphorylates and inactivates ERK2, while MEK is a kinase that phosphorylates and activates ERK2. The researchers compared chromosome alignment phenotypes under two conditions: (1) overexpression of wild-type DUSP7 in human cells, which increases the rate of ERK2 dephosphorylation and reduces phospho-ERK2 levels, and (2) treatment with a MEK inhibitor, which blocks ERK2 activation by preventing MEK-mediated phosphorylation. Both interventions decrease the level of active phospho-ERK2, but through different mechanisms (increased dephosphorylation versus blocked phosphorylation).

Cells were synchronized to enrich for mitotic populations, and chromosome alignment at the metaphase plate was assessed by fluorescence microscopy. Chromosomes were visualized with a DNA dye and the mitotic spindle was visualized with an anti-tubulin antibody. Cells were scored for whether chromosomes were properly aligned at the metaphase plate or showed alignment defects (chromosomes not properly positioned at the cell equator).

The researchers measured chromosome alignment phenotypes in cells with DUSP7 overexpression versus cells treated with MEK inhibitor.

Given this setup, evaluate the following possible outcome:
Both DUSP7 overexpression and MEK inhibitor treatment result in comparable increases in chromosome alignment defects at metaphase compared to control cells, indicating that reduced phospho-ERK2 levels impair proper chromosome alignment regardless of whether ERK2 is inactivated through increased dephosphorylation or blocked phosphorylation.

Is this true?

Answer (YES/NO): YES